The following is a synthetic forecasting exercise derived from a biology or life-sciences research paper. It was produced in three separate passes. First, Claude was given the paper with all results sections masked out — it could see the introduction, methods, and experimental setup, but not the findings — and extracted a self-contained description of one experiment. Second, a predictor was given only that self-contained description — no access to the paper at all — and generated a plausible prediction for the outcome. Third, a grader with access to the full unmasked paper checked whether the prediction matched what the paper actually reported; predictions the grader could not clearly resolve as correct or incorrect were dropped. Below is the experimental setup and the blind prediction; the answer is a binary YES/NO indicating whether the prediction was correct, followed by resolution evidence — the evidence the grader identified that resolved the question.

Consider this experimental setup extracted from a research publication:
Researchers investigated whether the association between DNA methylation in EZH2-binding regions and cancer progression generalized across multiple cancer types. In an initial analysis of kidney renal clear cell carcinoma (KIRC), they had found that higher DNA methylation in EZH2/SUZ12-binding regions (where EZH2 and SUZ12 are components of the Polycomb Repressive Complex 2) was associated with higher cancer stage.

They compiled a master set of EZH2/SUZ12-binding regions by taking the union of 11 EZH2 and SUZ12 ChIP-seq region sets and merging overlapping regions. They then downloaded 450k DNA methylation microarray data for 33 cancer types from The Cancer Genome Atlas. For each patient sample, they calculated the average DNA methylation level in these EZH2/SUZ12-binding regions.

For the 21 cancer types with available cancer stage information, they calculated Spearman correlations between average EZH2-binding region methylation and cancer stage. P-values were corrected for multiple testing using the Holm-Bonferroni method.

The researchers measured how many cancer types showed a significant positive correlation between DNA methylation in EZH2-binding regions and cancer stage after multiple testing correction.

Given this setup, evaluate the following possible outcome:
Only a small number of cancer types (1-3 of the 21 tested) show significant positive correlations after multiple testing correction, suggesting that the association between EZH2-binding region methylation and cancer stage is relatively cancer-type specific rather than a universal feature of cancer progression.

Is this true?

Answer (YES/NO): NO